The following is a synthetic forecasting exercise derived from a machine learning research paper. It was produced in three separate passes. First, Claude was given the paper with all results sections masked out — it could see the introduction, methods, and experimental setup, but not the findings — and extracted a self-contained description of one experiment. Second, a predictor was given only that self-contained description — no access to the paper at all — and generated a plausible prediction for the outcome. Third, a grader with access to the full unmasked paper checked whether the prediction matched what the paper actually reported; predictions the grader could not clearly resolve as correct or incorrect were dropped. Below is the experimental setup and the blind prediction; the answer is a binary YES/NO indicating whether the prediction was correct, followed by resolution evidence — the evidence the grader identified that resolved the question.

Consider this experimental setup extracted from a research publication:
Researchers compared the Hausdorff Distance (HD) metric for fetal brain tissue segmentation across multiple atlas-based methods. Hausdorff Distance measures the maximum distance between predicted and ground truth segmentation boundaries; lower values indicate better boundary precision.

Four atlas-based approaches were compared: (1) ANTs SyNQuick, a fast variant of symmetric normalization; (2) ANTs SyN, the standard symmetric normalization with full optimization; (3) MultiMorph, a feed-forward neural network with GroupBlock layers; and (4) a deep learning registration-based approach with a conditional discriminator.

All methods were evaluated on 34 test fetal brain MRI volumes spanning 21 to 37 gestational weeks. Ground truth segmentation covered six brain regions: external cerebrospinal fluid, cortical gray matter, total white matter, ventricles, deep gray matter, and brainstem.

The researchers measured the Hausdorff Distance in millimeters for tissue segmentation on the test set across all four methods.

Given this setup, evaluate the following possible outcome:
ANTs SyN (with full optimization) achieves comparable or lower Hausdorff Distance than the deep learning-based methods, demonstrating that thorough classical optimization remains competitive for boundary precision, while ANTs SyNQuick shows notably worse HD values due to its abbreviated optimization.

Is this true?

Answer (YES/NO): YES